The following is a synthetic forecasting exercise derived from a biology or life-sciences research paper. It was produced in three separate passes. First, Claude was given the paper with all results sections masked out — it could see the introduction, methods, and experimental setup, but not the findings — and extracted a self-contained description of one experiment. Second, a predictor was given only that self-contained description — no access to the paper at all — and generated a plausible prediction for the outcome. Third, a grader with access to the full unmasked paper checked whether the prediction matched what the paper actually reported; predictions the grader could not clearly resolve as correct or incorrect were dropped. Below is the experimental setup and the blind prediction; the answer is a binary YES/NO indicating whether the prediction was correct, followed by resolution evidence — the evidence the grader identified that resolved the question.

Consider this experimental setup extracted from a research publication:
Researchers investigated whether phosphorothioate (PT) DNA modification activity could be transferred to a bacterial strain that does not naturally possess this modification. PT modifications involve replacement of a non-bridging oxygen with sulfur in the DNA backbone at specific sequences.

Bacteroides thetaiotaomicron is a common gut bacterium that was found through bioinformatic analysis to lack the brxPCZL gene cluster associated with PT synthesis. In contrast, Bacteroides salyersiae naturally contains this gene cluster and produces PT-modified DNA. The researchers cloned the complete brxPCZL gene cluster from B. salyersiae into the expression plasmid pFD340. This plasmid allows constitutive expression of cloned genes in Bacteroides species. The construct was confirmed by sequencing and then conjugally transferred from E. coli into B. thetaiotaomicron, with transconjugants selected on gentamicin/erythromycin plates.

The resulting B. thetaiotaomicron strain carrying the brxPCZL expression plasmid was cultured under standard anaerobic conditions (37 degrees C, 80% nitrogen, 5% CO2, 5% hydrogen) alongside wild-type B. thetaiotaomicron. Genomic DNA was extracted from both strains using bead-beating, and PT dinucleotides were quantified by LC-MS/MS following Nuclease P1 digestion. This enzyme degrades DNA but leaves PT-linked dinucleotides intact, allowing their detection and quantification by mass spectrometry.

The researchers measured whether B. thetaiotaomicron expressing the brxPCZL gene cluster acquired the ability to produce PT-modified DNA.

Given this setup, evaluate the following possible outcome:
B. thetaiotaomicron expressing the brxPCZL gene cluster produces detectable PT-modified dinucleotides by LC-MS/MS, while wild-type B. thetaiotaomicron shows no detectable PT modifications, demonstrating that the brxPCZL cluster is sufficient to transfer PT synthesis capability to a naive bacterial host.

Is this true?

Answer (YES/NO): NO